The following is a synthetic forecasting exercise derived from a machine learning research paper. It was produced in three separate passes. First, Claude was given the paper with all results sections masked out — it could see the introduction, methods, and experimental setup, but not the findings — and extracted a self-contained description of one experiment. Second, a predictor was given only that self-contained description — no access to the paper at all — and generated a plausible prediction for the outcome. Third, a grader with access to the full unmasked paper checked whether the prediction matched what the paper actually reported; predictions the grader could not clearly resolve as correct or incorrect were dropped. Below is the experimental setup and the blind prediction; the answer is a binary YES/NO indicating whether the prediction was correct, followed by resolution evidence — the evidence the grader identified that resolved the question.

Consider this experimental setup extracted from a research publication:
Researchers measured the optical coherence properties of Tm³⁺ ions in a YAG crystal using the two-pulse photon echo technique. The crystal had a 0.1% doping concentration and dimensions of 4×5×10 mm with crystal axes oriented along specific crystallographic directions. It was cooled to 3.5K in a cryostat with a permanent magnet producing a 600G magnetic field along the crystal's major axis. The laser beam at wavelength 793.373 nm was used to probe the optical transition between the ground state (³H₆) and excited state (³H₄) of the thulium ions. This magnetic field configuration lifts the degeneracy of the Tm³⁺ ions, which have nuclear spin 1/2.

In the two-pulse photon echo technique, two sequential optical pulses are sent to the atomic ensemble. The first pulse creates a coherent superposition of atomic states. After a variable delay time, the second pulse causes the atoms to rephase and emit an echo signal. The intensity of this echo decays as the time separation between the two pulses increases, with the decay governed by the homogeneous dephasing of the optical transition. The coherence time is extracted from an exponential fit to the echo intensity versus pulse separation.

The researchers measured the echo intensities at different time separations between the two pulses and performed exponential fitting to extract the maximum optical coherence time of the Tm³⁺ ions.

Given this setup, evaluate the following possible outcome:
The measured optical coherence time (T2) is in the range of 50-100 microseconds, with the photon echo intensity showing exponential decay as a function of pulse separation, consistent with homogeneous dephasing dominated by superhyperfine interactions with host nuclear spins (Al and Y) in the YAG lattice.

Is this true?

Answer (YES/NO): YES